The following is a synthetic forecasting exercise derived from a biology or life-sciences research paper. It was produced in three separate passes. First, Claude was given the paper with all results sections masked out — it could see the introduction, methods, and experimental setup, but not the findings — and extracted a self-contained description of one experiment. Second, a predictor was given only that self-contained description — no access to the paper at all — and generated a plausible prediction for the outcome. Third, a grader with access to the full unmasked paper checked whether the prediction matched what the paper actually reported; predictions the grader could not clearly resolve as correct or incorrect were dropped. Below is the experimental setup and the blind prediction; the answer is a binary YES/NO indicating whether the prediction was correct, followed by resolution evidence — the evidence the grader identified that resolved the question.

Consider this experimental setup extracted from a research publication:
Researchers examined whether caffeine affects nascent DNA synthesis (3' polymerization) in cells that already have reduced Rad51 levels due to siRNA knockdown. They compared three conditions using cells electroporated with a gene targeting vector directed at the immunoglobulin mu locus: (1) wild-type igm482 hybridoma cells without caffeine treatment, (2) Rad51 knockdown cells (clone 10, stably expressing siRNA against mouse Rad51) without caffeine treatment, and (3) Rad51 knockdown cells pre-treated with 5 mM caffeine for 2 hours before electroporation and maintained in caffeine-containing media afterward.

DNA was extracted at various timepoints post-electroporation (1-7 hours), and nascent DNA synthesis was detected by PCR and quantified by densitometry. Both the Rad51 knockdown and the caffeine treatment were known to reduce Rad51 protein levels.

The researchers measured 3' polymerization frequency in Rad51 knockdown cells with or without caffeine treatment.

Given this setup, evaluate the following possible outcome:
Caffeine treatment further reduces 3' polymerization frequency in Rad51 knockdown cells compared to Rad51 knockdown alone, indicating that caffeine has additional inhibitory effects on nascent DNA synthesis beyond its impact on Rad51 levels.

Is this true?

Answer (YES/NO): NO